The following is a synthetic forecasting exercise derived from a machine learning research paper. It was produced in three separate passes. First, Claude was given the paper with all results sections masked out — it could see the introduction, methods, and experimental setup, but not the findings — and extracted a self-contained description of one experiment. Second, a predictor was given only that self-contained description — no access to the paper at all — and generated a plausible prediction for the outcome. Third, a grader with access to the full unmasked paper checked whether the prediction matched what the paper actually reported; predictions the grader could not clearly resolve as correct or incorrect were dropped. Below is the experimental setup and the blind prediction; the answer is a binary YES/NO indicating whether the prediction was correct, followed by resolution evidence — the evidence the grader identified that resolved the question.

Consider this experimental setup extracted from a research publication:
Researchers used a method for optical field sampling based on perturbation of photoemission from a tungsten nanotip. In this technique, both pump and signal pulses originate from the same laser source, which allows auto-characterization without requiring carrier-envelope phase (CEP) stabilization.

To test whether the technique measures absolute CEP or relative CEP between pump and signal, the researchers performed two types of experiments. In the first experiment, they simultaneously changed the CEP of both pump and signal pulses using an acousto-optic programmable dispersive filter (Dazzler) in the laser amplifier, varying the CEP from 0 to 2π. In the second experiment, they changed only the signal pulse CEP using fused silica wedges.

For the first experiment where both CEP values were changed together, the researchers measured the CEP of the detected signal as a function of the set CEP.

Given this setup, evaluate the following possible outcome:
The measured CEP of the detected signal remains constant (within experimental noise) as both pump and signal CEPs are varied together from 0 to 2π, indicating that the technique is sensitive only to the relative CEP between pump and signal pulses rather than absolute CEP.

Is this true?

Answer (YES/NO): YES